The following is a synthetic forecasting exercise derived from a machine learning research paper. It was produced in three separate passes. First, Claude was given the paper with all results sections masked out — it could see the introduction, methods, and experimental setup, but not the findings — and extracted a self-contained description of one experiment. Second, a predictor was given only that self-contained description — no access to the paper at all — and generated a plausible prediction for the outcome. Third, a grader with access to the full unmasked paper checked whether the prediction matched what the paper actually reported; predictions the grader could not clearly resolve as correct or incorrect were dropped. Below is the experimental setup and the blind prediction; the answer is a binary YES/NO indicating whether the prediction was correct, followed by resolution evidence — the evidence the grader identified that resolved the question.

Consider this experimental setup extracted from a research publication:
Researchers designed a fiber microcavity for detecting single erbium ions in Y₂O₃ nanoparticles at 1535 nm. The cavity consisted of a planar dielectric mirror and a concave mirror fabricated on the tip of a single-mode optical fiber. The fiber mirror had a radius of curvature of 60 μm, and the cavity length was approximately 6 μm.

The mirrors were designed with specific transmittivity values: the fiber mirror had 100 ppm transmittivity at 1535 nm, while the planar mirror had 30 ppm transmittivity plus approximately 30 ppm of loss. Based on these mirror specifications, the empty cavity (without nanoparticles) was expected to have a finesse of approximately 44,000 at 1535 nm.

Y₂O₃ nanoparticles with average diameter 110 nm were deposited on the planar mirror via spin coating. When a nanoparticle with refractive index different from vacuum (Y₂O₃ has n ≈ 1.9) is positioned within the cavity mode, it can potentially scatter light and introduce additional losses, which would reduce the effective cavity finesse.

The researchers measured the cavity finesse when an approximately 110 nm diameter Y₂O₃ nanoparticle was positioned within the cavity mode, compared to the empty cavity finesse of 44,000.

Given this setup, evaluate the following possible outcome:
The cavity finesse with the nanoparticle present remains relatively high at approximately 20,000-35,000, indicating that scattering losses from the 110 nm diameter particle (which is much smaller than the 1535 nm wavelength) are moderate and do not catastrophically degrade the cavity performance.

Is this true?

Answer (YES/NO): YES